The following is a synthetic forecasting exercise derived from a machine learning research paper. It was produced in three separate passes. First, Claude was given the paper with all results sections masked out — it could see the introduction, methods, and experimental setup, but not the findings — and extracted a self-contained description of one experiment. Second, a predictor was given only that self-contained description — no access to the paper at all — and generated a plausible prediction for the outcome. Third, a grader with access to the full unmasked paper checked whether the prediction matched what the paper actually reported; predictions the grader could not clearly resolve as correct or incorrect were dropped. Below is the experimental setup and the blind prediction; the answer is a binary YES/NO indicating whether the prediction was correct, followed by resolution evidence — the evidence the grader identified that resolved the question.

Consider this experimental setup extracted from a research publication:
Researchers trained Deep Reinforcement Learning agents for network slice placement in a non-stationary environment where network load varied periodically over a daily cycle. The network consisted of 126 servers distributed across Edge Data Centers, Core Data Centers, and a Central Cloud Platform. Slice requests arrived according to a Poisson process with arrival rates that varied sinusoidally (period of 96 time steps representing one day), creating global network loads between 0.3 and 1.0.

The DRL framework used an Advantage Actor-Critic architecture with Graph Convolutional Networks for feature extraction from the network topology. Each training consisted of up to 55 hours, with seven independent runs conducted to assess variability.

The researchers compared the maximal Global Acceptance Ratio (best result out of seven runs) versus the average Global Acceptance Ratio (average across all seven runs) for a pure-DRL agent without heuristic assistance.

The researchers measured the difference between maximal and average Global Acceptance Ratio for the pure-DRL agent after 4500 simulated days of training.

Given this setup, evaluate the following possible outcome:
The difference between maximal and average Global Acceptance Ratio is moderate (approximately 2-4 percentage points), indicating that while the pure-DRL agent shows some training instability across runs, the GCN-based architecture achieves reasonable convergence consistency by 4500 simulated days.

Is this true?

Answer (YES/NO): NO